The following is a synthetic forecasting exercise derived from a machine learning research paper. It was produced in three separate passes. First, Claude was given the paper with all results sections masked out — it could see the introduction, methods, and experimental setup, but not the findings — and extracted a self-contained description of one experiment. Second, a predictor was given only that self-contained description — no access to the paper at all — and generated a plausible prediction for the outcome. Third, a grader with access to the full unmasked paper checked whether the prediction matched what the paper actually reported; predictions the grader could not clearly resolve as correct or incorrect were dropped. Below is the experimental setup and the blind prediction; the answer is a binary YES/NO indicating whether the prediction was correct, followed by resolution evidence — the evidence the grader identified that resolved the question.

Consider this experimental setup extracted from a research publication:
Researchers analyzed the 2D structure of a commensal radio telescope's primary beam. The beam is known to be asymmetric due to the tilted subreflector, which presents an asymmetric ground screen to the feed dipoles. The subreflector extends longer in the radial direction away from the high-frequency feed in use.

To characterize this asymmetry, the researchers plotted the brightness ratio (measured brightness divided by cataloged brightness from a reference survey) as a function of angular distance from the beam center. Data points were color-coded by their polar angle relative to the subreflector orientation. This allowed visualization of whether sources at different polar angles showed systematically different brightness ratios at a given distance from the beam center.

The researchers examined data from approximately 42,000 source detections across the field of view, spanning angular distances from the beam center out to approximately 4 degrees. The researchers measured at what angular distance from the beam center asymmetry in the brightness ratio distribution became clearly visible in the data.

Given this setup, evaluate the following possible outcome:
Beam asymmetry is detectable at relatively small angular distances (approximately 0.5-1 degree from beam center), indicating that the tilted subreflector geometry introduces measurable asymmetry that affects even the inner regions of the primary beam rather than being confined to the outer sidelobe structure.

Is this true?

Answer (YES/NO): NO